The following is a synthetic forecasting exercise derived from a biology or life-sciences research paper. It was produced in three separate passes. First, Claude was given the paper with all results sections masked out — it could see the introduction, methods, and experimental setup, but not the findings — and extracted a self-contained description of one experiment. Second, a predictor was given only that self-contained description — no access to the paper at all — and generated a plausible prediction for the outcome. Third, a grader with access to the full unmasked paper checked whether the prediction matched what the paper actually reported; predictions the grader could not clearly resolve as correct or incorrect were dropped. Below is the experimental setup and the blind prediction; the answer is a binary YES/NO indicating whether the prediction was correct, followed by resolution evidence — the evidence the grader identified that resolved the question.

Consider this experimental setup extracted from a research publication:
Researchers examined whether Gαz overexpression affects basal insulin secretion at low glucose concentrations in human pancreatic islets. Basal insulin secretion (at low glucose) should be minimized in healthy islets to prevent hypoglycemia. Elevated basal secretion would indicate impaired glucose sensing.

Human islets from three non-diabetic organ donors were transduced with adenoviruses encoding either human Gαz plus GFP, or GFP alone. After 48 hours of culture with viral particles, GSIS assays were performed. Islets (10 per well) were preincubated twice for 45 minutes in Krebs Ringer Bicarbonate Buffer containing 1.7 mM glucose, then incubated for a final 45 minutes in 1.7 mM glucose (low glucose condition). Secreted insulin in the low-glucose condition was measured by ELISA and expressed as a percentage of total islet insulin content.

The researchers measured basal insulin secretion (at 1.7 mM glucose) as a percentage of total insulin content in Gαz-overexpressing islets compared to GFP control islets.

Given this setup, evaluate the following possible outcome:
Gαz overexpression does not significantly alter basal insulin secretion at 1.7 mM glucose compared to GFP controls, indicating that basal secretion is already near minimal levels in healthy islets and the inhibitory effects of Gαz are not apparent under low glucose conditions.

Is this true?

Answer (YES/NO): YES